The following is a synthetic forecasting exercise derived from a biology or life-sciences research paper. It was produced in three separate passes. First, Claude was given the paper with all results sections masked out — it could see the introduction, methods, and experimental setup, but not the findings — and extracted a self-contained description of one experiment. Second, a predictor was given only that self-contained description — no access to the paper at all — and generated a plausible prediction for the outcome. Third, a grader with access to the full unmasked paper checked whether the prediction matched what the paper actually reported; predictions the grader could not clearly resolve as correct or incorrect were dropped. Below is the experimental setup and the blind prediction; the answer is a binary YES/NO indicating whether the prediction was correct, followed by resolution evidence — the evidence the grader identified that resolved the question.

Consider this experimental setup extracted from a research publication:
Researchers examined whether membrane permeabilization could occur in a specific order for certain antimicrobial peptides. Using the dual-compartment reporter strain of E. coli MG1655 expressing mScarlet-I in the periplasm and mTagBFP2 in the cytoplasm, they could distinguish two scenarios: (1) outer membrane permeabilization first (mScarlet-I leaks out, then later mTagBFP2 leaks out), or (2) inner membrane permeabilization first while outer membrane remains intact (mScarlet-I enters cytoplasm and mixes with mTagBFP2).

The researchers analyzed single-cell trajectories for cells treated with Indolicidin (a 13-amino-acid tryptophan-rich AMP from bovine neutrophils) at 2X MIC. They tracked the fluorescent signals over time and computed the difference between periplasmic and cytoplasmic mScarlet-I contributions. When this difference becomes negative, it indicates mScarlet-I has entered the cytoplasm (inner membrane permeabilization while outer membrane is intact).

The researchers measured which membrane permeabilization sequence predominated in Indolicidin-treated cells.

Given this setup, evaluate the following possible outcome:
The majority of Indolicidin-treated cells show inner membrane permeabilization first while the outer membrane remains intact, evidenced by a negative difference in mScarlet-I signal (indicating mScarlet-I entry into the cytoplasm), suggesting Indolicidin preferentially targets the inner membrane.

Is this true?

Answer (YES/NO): YES